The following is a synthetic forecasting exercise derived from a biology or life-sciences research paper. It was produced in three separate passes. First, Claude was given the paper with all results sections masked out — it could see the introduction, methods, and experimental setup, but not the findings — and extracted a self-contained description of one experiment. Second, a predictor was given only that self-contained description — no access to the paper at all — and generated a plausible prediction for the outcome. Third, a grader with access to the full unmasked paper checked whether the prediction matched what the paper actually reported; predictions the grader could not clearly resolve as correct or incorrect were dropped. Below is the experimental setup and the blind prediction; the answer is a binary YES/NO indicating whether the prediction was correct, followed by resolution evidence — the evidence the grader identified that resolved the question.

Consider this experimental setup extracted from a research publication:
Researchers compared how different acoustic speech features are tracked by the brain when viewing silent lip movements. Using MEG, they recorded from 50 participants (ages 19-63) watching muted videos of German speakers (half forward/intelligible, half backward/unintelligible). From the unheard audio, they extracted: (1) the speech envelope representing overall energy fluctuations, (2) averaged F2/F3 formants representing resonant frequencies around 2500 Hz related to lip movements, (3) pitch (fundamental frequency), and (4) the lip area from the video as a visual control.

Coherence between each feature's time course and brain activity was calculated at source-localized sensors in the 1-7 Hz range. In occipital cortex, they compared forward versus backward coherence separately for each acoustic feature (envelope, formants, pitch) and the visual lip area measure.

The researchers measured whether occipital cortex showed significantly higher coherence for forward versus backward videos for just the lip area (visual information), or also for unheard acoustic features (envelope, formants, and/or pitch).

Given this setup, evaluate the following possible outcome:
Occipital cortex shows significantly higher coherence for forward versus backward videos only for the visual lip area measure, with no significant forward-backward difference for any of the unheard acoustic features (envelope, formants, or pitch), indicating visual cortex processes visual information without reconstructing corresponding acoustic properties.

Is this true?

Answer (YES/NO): NO